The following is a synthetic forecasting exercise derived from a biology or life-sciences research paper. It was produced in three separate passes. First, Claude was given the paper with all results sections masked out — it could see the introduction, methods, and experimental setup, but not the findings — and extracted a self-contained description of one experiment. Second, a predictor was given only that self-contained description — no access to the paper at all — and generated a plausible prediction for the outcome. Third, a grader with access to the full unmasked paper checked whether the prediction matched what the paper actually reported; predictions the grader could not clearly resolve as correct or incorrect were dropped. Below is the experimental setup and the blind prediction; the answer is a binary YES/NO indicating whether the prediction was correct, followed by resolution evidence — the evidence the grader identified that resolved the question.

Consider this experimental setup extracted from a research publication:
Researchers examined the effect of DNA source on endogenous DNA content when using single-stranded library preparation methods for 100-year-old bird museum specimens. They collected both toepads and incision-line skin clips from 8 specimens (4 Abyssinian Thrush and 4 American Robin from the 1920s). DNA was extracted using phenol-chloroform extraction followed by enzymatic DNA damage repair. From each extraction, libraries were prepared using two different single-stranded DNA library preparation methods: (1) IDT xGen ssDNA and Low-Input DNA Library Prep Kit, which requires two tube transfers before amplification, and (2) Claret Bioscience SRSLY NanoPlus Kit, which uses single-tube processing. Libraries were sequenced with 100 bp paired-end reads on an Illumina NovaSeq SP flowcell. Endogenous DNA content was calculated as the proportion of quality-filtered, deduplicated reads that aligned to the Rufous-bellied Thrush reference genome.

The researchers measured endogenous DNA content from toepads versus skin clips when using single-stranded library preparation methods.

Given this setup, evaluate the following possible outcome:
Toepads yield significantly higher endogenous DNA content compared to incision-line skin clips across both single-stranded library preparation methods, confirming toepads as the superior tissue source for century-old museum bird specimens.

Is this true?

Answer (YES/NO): NO